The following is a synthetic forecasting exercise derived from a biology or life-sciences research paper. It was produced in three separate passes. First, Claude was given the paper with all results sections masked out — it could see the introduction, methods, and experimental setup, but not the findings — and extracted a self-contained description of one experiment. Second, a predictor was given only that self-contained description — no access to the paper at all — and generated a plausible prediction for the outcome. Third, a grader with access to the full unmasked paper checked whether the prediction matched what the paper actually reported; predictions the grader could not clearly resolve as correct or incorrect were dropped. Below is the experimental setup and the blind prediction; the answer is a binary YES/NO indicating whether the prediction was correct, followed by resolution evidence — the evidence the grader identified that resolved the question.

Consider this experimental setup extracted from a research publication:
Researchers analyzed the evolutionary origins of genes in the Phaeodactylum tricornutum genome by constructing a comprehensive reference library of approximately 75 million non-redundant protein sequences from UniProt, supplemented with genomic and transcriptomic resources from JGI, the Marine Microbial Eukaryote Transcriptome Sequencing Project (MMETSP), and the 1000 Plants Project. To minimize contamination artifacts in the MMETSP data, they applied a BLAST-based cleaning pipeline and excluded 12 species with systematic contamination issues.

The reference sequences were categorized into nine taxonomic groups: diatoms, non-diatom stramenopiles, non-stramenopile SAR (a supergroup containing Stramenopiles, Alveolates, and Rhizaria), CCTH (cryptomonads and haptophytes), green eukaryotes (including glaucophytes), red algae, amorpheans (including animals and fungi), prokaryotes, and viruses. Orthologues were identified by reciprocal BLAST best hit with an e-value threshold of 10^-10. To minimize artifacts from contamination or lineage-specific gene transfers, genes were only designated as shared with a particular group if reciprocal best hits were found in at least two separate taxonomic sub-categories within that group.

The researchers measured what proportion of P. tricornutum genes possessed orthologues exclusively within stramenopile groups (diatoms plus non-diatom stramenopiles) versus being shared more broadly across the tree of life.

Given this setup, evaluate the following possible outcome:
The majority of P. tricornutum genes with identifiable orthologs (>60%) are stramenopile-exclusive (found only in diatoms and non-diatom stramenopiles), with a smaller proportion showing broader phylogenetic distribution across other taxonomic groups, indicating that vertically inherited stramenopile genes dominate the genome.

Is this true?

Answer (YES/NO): NO